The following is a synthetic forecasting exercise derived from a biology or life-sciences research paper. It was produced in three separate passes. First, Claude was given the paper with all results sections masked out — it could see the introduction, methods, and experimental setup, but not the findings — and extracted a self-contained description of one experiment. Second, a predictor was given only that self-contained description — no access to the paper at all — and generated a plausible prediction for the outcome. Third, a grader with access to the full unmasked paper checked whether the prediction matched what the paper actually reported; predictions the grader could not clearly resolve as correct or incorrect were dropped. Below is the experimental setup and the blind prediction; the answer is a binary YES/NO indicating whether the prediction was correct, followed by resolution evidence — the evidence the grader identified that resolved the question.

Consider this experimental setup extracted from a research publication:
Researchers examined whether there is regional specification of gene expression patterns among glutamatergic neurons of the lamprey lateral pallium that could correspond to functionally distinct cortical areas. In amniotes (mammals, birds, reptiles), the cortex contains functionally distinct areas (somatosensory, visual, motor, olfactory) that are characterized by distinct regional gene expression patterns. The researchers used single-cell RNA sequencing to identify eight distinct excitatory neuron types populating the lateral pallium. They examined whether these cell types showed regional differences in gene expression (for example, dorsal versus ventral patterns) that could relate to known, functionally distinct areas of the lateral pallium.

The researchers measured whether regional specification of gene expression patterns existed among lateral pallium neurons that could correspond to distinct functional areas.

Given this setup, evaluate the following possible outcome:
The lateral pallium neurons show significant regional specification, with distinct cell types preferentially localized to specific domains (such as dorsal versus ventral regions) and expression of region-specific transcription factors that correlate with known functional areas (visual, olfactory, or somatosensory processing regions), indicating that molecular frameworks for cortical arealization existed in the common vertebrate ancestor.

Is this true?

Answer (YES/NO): NO